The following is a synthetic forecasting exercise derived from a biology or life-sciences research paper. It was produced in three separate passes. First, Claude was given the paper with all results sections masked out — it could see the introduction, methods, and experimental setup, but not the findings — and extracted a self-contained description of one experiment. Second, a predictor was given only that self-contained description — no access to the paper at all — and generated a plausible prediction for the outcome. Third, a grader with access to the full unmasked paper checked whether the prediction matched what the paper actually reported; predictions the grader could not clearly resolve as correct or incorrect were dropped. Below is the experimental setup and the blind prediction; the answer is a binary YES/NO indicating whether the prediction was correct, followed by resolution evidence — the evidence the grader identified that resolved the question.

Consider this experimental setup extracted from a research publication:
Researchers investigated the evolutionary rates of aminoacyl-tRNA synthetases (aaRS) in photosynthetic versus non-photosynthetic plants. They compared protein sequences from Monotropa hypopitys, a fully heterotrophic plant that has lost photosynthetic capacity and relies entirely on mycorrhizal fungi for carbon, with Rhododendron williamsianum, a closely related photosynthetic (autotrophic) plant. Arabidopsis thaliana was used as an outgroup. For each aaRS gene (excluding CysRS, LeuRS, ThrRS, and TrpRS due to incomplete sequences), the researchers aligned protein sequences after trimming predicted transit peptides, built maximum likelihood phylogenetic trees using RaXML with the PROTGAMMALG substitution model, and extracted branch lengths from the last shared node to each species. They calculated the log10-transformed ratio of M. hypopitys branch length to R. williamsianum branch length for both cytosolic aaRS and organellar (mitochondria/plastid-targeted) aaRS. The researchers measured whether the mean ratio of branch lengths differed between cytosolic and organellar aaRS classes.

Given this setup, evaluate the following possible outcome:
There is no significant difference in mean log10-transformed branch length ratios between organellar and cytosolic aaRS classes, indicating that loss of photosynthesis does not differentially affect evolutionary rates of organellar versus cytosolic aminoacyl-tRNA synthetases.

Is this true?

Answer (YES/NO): YES